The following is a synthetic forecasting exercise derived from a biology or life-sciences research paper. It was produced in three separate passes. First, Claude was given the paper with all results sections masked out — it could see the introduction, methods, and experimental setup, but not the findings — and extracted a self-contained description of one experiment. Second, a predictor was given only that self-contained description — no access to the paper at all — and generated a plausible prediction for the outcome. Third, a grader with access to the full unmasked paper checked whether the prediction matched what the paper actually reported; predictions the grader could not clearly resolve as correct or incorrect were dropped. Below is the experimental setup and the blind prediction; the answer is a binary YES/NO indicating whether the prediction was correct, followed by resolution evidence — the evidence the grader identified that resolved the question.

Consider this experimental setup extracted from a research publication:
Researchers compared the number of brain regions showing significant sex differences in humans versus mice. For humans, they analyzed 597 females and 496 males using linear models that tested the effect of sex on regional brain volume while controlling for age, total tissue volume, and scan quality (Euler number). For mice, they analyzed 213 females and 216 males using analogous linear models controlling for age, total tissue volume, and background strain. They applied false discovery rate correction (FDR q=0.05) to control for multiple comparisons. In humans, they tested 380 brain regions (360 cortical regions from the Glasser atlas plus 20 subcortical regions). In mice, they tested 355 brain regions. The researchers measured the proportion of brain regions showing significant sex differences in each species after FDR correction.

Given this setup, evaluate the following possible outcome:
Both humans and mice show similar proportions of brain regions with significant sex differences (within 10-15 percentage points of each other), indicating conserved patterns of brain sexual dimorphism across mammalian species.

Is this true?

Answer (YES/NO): YES